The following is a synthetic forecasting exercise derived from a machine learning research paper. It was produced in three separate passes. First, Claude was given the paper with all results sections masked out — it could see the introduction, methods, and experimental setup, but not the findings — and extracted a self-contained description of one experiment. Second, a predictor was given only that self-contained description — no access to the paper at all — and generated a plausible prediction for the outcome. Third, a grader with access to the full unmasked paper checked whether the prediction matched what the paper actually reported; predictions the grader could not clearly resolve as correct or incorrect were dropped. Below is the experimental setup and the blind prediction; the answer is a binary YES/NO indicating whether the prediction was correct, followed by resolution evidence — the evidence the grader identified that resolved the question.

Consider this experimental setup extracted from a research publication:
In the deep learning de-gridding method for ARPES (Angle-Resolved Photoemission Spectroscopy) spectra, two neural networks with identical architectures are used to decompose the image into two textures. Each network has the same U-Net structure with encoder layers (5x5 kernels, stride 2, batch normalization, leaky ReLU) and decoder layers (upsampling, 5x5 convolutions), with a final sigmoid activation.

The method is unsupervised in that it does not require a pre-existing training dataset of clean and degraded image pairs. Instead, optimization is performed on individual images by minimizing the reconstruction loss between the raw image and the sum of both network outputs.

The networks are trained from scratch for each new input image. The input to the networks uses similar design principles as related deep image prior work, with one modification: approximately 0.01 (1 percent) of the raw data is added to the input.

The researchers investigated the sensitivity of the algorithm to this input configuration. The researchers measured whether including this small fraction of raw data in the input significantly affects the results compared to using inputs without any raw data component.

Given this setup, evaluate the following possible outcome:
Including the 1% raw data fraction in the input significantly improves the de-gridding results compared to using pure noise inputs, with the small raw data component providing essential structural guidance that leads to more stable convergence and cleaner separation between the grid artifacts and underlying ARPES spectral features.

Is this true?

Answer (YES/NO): NO